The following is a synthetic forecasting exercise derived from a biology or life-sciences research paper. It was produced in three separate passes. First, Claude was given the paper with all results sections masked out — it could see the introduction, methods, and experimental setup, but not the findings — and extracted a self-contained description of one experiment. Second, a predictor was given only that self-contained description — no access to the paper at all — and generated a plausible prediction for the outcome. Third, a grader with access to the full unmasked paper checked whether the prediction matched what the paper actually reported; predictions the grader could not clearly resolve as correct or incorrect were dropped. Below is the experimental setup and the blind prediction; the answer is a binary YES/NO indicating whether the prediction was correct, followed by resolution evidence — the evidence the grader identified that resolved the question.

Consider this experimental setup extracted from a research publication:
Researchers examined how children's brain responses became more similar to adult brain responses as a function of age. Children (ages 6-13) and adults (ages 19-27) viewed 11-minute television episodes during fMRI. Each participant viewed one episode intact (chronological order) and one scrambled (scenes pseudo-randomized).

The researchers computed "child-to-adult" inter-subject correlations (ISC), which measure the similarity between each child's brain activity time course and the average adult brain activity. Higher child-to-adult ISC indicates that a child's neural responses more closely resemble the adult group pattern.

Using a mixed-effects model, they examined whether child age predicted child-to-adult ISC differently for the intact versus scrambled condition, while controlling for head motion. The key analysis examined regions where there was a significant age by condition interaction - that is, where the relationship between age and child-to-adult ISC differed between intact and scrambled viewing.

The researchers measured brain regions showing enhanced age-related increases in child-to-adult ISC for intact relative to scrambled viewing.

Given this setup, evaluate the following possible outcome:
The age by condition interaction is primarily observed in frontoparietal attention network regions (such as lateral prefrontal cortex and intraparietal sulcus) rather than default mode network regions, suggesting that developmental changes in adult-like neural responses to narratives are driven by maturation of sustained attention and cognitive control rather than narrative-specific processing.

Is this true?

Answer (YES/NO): NO